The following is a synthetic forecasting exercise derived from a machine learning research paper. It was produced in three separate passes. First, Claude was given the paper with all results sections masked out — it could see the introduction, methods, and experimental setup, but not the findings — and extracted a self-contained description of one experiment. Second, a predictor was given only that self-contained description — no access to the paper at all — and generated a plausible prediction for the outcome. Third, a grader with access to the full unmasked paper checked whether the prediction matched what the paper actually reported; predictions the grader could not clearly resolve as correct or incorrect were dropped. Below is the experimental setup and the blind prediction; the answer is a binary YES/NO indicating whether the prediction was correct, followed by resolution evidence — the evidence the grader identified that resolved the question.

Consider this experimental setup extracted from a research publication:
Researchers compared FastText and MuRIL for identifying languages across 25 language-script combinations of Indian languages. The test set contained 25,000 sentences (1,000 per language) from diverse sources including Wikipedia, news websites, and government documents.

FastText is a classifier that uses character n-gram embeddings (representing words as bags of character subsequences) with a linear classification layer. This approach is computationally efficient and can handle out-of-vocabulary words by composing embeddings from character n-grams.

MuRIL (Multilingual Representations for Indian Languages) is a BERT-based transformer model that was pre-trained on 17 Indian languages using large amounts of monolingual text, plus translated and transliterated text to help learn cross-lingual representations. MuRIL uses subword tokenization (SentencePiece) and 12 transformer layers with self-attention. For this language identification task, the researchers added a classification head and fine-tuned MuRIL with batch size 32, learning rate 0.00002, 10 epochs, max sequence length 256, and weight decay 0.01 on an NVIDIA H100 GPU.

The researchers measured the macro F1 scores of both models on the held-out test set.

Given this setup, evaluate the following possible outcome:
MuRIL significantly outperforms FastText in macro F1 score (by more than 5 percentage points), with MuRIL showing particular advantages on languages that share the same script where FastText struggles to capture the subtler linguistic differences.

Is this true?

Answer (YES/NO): NO